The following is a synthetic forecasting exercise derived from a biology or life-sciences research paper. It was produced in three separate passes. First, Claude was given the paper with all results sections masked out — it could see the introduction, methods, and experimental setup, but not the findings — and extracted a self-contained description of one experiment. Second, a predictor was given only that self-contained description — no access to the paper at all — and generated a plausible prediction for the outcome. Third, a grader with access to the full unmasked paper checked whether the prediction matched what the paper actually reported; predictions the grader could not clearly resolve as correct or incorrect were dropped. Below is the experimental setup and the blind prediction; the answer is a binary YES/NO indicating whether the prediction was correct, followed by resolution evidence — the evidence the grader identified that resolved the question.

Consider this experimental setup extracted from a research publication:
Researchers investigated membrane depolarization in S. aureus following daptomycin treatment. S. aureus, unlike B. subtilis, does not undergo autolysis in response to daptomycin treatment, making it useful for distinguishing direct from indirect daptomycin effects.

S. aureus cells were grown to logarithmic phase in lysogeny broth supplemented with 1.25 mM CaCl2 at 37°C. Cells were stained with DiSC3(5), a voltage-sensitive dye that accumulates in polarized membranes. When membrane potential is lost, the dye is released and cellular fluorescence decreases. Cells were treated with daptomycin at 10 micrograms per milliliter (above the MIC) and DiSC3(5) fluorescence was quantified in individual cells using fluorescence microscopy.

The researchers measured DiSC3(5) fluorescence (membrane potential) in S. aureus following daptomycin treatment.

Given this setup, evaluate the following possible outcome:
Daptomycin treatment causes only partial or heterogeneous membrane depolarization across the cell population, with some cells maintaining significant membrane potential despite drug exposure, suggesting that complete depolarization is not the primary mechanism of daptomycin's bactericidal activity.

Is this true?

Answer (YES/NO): YES